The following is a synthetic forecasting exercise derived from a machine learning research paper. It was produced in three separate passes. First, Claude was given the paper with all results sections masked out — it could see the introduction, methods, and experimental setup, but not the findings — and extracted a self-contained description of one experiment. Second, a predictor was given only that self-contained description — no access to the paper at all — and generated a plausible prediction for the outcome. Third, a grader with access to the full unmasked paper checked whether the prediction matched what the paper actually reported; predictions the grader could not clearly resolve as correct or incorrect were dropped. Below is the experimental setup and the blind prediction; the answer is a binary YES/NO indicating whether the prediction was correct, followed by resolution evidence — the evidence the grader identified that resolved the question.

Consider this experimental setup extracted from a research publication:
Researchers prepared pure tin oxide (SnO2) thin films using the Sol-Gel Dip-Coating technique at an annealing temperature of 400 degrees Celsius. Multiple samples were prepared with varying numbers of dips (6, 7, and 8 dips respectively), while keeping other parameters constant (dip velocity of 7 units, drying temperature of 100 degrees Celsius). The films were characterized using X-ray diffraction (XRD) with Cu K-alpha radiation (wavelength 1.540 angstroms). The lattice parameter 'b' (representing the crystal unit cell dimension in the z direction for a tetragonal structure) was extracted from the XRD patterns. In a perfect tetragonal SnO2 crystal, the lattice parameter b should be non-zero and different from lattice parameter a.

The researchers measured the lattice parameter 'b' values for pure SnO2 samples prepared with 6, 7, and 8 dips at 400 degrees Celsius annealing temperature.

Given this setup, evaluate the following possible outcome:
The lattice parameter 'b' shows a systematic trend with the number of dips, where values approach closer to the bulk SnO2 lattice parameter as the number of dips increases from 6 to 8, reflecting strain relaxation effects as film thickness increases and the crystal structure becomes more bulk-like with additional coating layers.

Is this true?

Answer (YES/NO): NO